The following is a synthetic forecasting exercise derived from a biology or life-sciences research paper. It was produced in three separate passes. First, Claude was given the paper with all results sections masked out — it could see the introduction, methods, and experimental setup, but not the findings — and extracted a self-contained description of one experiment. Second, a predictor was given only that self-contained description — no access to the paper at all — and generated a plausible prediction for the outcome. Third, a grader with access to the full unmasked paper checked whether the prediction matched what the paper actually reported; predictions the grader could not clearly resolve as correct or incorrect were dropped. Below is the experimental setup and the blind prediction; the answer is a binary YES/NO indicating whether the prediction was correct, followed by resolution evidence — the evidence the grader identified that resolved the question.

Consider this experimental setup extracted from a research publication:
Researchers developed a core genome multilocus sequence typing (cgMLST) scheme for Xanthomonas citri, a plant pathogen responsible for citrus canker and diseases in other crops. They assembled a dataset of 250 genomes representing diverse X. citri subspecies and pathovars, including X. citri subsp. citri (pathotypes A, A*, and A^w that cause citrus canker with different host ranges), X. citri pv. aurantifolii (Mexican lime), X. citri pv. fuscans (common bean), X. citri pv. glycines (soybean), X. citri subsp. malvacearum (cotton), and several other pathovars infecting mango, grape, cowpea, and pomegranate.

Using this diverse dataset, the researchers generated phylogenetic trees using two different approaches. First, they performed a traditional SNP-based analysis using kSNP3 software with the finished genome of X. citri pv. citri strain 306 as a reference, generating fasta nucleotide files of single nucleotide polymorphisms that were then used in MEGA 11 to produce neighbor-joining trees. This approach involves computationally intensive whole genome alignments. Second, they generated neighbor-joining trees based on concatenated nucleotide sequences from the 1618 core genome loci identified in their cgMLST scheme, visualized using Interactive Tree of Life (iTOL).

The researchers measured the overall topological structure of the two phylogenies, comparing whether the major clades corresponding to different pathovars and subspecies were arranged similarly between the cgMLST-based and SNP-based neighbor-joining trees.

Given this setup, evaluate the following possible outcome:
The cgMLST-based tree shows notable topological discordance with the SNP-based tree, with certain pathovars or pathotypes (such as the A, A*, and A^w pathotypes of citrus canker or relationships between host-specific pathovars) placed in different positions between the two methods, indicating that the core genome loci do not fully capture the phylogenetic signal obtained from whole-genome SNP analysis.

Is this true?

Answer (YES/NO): NO